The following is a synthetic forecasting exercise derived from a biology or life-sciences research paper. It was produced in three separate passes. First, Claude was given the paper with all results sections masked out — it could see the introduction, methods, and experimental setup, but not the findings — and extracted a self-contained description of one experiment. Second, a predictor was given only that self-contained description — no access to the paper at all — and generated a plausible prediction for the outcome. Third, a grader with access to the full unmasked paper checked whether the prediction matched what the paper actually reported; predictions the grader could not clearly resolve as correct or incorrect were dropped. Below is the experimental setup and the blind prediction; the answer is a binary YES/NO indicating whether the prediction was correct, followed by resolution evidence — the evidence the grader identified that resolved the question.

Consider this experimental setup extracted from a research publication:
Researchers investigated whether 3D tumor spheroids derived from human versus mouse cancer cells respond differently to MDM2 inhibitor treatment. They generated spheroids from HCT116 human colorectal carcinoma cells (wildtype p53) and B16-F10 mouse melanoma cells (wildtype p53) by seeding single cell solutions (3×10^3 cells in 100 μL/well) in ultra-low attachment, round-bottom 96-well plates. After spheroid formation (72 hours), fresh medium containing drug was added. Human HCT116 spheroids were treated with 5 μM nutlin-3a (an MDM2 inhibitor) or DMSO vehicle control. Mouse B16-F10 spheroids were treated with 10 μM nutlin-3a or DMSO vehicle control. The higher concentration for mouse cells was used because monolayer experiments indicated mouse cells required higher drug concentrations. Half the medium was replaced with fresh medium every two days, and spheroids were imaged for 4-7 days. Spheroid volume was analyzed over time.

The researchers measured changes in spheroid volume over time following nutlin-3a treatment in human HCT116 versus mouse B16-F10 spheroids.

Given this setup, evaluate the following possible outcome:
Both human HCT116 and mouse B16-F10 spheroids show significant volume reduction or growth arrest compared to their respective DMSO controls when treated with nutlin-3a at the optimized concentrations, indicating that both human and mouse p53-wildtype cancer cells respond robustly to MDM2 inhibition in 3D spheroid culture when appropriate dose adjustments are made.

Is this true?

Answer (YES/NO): NO